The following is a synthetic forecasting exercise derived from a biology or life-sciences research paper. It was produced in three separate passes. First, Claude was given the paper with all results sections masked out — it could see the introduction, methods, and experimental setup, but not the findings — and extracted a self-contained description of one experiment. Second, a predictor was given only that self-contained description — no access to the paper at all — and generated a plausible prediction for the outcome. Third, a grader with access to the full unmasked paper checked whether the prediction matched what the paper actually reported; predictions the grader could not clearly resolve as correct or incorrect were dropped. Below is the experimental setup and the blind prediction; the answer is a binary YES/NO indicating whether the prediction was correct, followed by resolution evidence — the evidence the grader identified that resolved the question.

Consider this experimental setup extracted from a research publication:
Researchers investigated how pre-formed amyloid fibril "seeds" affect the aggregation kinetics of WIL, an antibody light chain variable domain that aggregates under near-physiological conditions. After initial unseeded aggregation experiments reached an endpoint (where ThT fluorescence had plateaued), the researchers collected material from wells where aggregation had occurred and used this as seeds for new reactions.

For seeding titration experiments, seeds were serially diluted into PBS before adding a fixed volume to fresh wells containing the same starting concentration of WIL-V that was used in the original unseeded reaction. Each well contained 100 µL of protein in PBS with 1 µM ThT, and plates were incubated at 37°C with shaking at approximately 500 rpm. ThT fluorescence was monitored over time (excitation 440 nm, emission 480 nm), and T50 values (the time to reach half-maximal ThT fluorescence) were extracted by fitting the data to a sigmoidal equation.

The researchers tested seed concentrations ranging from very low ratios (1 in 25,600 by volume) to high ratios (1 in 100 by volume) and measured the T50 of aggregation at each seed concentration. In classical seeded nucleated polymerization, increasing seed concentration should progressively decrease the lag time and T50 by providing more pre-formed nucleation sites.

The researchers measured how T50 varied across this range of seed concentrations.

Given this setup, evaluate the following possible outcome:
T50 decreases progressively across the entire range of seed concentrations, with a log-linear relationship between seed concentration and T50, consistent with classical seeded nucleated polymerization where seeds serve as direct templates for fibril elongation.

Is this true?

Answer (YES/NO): NO